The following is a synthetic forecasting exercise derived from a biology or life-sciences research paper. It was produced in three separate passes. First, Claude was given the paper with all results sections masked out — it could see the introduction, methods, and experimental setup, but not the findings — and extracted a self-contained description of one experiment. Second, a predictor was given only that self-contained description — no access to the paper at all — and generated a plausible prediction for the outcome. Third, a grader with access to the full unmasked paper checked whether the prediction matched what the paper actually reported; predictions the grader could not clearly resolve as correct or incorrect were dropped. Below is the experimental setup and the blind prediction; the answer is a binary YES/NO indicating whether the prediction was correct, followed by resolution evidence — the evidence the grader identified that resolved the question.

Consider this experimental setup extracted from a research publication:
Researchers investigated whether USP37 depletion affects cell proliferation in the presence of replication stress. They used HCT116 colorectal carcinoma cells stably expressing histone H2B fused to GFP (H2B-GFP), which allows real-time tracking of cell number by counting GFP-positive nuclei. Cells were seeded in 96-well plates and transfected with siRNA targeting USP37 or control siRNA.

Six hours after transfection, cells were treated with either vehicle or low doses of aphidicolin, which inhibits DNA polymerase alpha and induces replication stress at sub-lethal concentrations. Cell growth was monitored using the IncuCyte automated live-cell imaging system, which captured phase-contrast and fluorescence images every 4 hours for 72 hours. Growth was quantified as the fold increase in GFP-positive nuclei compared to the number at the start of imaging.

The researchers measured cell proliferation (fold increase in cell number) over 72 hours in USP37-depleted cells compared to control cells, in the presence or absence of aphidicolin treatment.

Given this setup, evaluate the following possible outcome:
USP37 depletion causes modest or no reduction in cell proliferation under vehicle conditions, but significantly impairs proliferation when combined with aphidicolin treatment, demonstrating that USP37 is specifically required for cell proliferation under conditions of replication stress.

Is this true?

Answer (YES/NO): NO